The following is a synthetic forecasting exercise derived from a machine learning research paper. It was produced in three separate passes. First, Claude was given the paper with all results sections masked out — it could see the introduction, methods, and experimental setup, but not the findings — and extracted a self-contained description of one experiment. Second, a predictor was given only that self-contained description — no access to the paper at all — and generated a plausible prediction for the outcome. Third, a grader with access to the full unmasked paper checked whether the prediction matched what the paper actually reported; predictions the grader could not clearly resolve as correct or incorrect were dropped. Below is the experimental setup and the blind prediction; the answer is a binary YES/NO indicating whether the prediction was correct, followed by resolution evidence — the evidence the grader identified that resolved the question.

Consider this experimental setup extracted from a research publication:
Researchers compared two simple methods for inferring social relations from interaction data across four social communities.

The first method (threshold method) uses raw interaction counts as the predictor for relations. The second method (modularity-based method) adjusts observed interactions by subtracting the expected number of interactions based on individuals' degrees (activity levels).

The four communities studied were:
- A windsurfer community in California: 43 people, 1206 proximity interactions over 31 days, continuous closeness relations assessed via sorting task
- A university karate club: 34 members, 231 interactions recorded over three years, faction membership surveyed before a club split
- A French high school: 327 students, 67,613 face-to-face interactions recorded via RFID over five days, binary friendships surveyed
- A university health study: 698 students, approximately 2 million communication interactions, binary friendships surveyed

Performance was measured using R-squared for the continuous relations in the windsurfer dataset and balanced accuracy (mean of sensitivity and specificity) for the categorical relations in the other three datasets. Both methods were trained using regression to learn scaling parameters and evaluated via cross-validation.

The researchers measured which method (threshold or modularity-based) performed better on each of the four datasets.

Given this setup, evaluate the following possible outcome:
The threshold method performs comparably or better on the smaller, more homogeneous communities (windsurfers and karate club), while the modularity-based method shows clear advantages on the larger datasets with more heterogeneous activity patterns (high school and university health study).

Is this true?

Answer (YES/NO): NO